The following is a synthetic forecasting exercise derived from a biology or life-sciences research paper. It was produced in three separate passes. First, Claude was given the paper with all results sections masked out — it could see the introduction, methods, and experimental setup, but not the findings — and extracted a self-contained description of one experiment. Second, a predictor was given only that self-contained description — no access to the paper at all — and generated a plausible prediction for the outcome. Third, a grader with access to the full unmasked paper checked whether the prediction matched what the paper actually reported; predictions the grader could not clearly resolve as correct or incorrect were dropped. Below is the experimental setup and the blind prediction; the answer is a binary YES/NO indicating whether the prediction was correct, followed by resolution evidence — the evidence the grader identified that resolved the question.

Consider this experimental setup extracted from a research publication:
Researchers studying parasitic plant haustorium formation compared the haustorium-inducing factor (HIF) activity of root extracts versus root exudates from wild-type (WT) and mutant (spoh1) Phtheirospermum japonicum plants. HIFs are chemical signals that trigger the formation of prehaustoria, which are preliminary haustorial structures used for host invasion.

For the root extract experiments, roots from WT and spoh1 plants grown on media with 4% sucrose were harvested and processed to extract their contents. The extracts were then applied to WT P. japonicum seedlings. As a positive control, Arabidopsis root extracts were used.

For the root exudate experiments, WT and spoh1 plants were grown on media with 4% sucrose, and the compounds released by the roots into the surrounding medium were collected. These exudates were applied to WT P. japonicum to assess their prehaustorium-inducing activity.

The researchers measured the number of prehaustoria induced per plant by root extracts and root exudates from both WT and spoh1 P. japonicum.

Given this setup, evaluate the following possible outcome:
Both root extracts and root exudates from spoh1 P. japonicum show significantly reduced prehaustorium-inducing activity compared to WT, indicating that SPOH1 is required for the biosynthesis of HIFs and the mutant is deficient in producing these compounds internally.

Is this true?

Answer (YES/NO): NO